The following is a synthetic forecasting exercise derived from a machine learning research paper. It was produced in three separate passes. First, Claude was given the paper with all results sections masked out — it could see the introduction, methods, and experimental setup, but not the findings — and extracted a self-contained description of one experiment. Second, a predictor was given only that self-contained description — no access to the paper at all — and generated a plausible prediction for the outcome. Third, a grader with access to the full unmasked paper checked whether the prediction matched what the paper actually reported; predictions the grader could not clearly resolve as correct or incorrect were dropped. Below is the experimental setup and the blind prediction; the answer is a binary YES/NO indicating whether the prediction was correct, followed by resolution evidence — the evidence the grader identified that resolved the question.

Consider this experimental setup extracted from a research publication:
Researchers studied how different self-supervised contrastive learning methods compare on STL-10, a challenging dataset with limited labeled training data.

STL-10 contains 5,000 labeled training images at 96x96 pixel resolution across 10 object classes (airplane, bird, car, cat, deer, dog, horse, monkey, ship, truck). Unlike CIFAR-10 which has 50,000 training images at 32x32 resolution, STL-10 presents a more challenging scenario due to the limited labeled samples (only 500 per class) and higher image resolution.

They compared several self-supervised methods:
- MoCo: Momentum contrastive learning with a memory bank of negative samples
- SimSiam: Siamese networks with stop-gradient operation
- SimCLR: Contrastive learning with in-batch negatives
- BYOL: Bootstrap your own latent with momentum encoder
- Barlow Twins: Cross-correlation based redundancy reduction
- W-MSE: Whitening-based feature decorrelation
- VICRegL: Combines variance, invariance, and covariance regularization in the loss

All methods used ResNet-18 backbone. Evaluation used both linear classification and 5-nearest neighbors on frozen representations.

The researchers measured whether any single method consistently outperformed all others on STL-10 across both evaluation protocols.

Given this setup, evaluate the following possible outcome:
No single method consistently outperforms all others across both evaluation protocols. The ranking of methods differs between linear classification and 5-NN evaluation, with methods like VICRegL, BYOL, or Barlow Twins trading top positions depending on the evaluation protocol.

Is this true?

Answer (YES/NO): NO